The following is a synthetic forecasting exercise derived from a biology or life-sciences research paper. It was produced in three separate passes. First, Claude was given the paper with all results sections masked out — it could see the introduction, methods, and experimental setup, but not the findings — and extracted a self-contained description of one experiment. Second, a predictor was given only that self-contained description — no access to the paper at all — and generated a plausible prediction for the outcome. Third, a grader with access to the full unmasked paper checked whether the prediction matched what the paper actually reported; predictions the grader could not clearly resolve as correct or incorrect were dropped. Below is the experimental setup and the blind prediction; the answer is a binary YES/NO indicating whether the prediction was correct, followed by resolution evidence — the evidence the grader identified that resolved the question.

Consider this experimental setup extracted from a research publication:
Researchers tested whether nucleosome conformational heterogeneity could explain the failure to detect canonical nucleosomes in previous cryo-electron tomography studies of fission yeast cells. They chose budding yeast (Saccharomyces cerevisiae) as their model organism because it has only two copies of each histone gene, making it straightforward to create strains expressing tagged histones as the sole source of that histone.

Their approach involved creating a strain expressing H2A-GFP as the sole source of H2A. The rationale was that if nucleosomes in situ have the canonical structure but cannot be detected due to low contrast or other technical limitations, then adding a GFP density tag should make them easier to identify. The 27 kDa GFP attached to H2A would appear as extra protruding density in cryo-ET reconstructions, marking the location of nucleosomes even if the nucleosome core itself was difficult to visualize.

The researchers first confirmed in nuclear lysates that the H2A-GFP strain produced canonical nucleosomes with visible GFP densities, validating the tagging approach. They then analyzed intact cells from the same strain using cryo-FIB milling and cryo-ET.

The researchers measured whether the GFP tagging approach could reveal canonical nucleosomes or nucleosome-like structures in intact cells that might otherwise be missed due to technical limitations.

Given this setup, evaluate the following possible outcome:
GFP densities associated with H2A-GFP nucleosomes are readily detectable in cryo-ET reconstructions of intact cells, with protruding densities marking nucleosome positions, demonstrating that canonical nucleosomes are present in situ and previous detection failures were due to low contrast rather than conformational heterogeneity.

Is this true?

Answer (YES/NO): NO